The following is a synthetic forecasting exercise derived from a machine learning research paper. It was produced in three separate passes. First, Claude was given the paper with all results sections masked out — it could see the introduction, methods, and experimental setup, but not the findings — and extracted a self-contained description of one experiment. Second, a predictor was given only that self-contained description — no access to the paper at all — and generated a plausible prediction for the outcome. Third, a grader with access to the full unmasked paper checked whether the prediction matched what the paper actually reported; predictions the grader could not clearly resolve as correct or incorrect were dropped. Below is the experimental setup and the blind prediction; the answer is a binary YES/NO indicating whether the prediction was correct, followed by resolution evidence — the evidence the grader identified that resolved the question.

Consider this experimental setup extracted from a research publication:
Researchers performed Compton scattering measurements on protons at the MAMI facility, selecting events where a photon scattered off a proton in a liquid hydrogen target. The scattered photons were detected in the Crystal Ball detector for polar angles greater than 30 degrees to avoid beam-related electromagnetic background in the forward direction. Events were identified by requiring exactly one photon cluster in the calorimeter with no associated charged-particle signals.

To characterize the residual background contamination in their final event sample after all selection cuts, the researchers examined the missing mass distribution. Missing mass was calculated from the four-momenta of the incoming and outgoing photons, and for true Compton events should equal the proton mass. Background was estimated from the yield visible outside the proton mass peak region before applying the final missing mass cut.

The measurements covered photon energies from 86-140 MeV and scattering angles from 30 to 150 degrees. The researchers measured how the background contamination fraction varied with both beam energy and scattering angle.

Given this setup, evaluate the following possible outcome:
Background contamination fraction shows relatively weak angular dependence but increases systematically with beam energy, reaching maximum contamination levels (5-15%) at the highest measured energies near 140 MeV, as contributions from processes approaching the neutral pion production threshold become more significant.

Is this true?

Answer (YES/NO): NO